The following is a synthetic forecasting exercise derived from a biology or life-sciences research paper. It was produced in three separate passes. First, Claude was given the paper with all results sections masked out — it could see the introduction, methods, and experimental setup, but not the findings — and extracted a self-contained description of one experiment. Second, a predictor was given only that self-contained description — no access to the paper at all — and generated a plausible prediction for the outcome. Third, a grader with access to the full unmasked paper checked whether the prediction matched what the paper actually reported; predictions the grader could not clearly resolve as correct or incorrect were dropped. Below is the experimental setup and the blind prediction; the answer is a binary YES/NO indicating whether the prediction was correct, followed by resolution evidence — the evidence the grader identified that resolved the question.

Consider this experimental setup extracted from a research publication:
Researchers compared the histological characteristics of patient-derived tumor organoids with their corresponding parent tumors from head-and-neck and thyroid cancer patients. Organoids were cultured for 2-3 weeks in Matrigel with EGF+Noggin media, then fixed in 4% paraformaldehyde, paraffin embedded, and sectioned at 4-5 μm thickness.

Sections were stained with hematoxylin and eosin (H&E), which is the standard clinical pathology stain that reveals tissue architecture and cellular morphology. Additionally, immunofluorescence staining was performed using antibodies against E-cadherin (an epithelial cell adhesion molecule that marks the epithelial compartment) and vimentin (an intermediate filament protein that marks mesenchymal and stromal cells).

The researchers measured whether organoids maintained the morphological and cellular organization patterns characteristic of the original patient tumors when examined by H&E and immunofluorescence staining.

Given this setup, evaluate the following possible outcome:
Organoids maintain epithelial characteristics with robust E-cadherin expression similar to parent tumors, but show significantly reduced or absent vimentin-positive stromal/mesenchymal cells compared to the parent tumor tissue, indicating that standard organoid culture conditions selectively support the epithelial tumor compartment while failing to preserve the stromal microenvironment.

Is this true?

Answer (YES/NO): NO